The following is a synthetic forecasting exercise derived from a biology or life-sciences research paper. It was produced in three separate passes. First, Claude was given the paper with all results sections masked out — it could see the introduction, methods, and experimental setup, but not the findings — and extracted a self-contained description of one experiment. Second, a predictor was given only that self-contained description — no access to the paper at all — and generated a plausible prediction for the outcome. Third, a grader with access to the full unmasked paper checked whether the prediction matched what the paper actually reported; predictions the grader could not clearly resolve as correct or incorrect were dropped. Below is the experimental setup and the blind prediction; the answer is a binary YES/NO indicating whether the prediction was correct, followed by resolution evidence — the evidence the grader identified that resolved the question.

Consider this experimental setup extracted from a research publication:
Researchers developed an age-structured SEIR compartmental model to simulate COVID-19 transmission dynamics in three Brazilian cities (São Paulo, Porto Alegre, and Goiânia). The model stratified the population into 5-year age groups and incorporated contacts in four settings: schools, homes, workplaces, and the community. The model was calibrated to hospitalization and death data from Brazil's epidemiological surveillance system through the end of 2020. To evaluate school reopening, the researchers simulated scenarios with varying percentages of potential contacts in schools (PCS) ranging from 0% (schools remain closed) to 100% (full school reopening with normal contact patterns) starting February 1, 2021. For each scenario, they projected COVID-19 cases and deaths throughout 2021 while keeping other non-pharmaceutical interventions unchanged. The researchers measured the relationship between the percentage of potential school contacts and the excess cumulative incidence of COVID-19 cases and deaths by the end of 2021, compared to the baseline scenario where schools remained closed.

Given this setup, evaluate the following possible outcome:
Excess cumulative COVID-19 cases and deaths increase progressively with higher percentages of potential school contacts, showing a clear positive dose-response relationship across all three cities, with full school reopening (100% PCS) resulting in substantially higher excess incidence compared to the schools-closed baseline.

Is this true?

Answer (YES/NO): YES